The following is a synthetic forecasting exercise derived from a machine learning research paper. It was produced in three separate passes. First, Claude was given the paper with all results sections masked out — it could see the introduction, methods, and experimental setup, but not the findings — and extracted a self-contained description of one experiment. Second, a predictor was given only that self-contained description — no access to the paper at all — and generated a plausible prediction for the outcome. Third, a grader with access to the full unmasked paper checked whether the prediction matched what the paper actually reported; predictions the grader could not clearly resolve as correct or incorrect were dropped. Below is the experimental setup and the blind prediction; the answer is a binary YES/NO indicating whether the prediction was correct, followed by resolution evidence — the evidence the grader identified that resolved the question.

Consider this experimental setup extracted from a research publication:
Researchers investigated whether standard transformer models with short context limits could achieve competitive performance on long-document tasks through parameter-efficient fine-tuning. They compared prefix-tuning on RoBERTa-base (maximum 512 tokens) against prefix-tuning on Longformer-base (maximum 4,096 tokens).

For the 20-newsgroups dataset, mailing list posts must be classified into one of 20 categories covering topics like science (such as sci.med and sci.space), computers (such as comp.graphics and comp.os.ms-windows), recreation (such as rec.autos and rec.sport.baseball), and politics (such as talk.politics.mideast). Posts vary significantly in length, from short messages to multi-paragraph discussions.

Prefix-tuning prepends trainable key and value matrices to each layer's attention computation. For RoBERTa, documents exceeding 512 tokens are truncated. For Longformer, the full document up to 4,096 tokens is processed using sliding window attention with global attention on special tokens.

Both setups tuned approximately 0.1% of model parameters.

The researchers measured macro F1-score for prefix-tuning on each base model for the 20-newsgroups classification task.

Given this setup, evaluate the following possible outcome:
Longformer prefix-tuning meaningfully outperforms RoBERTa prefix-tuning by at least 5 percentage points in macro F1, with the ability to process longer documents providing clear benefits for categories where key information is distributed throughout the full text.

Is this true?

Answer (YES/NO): NO